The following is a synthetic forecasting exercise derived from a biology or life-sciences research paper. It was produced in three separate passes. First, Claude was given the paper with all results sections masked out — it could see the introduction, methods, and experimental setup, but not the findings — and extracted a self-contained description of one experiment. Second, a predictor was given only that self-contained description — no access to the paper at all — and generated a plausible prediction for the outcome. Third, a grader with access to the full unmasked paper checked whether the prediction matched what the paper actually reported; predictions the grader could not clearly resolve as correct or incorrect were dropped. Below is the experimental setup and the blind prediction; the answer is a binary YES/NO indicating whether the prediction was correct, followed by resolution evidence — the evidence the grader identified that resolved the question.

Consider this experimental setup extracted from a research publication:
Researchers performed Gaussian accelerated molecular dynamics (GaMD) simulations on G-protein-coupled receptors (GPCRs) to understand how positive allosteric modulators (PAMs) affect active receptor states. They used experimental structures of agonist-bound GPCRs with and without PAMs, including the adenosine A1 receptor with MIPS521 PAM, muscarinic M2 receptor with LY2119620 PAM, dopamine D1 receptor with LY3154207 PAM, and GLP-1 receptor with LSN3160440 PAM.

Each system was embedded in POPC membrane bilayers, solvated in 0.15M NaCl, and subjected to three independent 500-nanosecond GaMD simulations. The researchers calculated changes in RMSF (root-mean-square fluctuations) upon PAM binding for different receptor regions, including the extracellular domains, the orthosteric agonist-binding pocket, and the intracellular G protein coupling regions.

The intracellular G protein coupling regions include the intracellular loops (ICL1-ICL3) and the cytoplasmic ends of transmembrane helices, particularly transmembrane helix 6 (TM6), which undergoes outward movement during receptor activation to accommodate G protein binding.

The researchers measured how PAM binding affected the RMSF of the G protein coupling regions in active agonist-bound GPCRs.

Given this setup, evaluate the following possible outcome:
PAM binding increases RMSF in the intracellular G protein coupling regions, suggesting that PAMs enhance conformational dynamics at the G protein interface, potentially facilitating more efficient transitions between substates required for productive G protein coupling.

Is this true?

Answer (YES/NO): NO